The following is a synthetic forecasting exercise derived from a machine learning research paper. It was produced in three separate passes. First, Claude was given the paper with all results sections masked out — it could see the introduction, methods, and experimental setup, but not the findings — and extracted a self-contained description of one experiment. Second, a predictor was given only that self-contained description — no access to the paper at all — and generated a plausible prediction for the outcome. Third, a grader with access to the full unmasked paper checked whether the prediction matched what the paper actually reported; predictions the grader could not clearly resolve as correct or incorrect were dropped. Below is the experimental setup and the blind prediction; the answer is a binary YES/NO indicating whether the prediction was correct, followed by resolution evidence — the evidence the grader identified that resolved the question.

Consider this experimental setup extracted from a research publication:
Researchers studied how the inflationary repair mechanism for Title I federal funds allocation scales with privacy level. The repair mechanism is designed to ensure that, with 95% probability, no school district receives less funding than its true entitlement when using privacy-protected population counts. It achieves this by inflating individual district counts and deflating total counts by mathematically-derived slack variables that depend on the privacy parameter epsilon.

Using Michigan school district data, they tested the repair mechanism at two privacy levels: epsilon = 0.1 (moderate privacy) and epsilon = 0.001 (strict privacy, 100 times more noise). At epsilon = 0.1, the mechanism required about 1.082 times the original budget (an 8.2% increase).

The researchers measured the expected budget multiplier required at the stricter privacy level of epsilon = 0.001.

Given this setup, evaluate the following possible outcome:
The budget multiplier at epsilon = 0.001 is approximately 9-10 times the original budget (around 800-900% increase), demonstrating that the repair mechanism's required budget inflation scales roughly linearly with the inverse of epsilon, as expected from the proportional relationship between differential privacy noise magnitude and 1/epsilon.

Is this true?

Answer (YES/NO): NO